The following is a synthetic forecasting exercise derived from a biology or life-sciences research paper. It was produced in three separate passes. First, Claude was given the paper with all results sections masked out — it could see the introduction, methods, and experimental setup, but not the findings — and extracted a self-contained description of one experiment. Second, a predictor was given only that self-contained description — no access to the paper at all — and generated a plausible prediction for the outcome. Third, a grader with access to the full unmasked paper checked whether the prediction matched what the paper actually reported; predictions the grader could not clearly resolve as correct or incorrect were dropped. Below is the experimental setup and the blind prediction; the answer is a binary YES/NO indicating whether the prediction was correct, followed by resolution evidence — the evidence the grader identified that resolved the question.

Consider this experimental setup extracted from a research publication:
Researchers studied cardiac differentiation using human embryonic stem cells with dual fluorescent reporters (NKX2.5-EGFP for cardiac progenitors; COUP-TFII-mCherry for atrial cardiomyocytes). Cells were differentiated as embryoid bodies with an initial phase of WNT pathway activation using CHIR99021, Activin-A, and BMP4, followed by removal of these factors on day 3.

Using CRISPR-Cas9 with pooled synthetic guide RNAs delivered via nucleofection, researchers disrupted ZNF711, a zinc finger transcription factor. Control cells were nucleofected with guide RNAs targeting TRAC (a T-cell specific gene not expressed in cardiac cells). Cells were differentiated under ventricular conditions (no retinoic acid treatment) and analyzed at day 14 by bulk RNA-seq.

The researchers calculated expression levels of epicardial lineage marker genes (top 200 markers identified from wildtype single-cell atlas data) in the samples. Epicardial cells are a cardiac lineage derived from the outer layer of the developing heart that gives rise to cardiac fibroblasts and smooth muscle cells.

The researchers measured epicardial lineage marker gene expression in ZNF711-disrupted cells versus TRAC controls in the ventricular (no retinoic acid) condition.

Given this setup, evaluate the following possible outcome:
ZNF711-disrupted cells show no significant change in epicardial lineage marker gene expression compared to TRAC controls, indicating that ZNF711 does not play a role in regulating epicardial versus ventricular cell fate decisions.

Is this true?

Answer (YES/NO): NO